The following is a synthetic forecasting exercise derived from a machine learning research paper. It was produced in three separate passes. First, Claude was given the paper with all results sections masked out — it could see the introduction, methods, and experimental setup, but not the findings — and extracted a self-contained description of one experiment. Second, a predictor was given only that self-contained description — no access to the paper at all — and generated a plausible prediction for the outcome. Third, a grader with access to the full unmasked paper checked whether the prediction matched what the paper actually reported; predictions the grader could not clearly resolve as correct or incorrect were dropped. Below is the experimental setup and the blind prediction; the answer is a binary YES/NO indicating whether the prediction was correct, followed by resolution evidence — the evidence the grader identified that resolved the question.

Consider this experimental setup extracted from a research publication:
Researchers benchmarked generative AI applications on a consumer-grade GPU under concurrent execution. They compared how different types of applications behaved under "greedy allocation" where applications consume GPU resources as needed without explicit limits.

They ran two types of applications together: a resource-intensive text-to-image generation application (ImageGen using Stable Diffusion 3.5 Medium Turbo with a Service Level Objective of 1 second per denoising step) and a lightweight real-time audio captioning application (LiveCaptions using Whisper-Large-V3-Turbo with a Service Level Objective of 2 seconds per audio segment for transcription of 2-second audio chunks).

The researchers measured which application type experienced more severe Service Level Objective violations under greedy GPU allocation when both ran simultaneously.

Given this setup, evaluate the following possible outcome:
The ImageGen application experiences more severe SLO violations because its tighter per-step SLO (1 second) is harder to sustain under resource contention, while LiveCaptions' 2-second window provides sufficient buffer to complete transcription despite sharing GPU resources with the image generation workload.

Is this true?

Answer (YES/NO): NO